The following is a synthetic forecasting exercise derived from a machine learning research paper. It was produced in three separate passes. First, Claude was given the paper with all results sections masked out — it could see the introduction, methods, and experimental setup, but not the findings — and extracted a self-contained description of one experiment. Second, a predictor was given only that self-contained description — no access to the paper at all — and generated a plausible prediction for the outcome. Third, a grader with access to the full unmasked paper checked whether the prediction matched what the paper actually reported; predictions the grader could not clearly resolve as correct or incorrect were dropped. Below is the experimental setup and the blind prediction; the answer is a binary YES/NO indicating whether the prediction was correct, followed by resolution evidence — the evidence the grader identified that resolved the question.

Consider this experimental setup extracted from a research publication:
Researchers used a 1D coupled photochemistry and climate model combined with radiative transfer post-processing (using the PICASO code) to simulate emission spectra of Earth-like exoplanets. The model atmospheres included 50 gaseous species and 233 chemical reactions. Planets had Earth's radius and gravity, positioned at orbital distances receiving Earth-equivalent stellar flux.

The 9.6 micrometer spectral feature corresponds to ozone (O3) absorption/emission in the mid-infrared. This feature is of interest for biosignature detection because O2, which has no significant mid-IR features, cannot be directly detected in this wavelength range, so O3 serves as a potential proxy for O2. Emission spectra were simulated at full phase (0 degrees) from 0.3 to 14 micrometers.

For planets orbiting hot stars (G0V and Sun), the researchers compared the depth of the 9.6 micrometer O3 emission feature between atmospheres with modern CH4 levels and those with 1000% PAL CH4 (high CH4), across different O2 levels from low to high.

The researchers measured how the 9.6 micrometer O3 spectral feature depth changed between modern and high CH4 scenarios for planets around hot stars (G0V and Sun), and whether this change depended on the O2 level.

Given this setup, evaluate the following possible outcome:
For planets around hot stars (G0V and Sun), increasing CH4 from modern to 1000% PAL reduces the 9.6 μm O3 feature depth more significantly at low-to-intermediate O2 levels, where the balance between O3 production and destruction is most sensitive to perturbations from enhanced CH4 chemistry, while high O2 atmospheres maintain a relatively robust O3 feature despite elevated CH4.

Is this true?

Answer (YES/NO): NO